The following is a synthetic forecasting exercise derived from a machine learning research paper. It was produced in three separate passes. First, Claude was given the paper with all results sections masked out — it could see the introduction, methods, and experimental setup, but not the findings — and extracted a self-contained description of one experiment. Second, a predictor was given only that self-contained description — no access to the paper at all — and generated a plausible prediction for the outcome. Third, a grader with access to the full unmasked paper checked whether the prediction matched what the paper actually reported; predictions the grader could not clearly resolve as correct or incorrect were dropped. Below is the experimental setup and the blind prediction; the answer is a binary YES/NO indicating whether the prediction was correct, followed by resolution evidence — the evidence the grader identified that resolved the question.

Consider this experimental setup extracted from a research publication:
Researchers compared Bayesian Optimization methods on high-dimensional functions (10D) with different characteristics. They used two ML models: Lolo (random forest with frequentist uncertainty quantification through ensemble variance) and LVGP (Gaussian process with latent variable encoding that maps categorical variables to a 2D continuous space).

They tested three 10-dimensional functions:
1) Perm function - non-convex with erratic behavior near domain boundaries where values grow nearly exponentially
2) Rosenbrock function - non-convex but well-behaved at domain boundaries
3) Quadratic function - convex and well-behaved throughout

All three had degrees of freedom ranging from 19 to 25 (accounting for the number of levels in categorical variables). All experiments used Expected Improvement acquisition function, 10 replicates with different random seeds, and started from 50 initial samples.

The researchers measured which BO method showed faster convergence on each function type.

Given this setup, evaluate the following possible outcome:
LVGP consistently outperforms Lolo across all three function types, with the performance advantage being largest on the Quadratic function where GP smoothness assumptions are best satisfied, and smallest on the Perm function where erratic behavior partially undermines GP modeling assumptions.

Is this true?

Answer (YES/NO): NO